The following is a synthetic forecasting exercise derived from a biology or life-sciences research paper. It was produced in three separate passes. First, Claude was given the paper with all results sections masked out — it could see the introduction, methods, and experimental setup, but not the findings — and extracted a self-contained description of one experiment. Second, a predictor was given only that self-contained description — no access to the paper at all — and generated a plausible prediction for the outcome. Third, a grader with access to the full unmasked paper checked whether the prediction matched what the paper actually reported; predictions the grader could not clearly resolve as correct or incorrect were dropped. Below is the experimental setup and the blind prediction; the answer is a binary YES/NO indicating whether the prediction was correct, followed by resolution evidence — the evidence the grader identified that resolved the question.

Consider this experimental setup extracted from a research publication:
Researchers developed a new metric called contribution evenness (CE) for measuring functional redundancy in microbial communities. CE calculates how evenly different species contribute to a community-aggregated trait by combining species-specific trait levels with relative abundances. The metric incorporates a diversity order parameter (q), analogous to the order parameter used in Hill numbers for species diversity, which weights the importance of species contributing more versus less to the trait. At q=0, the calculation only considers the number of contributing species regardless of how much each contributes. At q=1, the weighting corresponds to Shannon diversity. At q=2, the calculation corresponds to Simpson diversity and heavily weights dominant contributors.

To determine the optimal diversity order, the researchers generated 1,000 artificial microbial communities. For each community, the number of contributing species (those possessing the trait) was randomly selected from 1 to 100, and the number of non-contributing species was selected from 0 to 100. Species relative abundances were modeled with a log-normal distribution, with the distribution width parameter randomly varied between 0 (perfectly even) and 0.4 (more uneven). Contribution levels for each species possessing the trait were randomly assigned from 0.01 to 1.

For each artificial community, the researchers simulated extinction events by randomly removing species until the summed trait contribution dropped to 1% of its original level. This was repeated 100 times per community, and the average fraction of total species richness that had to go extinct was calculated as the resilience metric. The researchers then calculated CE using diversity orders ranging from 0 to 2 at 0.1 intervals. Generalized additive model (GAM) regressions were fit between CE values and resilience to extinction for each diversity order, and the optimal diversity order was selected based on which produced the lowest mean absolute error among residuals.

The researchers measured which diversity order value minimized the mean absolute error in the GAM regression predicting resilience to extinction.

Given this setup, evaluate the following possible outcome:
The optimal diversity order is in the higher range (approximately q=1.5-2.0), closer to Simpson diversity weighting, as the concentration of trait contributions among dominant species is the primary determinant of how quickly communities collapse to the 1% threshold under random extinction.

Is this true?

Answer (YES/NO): NO